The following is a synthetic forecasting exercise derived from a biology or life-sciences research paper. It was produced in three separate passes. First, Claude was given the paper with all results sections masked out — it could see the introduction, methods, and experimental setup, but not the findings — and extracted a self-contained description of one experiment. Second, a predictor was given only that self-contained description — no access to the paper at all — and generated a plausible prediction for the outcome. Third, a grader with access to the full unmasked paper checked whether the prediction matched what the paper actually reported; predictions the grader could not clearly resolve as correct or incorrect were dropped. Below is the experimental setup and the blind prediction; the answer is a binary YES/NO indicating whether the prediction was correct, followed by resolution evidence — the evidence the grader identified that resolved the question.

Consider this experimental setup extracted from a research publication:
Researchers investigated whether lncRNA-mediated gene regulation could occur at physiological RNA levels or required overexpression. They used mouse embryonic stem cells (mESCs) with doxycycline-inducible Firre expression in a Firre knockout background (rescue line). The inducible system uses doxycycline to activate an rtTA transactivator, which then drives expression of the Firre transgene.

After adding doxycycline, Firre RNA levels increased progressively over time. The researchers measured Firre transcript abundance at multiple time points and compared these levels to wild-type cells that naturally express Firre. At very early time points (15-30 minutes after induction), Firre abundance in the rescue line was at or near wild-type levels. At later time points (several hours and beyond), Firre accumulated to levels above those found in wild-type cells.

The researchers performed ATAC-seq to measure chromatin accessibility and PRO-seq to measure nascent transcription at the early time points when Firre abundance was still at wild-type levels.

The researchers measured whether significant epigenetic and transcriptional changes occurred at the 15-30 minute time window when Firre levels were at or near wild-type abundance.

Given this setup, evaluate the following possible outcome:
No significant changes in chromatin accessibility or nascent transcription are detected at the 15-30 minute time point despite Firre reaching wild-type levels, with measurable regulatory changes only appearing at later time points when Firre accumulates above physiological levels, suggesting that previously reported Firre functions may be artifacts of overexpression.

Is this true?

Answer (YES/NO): NO